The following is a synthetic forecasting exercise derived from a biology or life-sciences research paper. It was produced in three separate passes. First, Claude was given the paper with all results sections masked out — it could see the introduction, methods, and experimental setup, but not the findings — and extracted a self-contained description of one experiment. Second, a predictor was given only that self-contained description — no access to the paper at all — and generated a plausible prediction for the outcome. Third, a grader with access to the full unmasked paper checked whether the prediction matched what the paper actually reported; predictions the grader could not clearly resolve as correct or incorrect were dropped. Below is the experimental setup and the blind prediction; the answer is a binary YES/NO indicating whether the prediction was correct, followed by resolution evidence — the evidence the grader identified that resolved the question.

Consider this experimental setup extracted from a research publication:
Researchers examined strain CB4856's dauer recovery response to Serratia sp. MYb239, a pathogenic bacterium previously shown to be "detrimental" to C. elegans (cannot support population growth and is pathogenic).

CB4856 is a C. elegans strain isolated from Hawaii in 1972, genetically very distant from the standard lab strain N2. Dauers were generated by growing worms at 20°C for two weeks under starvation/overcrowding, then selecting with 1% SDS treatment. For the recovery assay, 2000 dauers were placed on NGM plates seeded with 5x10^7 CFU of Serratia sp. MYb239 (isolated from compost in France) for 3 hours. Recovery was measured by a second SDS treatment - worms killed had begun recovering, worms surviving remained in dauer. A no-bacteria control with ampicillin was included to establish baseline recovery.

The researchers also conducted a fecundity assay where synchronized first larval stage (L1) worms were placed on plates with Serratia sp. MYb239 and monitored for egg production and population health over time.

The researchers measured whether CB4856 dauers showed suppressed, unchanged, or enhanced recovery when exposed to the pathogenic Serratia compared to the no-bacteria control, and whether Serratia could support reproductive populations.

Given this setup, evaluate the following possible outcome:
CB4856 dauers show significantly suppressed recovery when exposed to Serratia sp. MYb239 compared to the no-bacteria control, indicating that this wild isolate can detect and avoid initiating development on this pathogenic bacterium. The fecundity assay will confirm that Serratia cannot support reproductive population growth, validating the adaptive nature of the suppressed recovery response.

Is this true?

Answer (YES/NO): NO